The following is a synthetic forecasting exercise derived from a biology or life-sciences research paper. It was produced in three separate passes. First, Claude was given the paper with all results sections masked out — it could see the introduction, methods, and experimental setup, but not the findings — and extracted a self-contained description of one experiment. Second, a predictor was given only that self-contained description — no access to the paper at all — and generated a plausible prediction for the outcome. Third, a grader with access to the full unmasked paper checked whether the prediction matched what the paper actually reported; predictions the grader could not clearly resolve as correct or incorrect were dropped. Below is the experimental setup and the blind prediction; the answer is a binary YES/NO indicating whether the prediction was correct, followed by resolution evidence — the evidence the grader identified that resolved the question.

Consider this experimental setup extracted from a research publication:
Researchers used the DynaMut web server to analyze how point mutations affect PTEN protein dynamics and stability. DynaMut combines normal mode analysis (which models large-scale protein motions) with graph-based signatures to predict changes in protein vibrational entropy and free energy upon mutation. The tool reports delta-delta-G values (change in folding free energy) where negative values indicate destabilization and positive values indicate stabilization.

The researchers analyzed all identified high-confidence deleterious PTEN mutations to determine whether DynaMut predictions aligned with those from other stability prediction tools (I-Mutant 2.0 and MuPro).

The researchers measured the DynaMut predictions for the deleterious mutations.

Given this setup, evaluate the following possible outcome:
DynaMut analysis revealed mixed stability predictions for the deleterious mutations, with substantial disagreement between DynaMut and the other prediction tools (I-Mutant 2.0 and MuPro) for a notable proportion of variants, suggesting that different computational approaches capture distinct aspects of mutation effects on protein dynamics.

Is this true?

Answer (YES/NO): YES